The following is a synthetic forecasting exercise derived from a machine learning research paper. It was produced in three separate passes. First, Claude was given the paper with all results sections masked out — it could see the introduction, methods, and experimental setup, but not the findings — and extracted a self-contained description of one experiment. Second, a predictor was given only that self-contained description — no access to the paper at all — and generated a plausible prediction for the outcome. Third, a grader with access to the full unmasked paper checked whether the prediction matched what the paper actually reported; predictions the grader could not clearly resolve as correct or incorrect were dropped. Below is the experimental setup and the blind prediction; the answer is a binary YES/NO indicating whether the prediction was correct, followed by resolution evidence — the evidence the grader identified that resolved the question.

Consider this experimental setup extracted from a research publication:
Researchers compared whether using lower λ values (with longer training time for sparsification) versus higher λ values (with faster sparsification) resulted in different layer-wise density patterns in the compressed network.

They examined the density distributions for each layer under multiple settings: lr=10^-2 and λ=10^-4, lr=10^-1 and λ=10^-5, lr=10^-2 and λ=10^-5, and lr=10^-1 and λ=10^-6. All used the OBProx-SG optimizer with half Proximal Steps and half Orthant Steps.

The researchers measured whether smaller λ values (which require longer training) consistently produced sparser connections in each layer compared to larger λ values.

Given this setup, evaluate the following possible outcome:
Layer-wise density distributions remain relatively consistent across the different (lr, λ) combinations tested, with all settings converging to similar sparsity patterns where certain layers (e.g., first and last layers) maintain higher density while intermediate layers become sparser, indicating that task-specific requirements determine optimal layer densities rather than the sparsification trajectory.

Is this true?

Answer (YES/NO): NO